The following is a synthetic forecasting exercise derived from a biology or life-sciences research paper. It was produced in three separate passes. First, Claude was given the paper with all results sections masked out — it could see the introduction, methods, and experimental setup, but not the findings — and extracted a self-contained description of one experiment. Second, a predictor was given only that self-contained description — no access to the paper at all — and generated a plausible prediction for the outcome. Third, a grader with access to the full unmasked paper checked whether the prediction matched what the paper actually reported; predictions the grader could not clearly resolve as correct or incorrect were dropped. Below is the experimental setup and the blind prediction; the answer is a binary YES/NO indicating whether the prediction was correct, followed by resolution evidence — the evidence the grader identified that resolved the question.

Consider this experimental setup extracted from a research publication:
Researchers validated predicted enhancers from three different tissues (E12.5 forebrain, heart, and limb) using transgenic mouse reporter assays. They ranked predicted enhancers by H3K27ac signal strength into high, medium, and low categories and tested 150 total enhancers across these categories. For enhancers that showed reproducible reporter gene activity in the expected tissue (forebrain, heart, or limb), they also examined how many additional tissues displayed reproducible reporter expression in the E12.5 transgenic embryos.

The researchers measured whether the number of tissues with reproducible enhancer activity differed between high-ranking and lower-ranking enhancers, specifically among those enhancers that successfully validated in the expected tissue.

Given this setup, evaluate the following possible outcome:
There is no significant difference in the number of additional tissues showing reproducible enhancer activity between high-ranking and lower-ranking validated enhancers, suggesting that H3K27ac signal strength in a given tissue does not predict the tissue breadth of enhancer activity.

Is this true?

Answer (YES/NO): NO